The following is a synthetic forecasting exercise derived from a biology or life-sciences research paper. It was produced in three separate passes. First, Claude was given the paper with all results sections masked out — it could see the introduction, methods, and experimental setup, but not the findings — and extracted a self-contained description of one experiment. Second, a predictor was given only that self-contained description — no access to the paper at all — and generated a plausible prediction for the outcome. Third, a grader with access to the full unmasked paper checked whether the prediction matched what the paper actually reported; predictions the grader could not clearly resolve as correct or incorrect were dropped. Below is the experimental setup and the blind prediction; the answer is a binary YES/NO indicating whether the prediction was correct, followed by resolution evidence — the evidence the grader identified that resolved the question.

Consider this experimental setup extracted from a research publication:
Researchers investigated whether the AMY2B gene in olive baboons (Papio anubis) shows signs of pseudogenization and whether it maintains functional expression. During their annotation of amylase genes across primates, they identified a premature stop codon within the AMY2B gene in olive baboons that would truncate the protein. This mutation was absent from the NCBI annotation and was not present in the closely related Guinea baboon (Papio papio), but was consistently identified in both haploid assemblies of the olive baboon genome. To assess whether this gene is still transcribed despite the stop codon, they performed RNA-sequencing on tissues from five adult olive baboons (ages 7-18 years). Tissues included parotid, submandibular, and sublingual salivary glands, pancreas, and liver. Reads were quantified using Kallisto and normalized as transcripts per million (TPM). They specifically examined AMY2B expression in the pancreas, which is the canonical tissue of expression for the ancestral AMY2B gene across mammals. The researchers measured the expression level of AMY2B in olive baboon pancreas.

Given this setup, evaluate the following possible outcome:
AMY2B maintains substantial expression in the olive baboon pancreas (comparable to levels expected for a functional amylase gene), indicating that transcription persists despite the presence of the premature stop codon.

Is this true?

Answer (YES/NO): NO